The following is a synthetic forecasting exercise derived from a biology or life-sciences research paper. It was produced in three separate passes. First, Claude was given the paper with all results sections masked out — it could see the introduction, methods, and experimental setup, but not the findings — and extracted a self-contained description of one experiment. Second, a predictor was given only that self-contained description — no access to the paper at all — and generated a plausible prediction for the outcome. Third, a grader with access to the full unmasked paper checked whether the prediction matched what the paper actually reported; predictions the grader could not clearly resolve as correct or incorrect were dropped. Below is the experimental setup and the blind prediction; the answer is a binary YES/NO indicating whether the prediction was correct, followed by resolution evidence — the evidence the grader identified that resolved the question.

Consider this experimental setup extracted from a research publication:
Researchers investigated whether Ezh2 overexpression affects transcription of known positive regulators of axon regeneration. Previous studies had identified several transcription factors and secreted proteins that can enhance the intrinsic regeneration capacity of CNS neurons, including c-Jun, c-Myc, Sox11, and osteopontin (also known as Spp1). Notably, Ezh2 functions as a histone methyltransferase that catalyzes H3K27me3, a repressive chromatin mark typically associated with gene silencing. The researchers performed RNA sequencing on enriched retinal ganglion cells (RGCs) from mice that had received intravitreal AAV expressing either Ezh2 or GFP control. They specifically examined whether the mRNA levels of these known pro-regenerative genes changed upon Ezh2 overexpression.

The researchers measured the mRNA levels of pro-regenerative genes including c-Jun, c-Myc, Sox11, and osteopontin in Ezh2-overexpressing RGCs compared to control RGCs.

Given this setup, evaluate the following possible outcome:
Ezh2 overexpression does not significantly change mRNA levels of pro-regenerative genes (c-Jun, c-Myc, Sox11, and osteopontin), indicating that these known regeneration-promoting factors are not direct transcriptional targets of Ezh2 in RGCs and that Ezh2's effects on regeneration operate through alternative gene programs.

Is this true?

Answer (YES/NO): NO